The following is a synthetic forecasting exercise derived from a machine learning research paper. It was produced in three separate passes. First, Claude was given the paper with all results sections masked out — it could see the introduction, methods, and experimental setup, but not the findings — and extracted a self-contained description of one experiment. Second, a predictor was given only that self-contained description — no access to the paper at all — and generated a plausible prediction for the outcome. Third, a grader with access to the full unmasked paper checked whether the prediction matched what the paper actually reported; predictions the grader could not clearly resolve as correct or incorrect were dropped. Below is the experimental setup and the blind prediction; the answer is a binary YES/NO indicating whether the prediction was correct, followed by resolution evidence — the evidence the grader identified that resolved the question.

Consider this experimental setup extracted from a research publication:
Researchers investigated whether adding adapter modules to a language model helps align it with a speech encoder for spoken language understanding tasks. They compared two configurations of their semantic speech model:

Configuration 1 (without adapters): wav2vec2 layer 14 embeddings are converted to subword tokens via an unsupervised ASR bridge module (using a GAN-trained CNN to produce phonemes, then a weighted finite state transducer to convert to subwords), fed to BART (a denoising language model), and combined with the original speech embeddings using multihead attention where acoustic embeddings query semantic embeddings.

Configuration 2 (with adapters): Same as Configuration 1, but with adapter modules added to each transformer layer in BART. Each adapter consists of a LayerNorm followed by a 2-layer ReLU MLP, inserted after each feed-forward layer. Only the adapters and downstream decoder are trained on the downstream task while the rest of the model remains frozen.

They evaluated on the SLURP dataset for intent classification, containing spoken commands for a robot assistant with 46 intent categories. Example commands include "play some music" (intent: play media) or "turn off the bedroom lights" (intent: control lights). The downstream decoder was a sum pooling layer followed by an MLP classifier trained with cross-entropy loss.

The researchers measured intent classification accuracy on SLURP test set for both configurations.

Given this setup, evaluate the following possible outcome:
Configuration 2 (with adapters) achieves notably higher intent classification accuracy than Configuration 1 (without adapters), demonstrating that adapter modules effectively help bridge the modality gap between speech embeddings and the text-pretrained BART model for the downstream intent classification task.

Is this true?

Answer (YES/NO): NO